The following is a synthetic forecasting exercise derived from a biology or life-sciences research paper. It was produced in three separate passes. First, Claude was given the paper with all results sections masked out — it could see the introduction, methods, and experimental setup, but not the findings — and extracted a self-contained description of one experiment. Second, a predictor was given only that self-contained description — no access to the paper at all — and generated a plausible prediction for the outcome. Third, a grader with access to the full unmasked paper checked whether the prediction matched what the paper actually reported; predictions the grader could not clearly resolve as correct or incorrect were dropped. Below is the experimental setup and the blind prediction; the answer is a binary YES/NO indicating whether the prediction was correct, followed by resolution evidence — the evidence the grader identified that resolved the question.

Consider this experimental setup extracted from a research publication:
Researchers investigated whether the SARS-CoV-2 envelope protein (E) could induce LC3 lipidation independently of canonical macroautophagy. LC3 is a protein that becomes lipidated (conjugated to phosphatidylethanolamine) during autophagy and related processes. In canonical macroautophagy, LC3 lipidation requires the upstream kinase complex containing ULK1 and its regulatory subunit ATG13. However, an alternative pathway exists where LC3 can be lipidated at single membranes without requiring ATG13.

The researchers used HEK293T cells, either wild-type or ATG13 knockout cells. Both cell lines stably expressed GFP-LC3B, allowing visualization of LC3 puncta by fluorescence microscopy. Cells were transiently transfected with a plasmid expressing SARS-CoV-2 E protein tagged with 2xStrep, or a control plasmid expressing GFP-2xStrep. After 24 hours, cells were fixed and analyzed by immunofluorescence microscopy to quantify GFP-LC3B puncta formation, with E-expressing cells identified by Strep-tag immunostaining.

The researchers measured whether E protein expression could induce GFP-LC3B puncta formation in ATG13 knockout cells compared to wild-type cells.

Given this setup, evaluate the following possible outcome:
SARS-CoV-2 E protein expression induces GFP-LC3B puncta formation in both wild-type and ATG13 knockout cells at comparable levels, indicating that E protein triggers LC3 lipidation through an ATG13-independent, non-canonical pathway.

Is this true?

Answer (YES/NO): YES